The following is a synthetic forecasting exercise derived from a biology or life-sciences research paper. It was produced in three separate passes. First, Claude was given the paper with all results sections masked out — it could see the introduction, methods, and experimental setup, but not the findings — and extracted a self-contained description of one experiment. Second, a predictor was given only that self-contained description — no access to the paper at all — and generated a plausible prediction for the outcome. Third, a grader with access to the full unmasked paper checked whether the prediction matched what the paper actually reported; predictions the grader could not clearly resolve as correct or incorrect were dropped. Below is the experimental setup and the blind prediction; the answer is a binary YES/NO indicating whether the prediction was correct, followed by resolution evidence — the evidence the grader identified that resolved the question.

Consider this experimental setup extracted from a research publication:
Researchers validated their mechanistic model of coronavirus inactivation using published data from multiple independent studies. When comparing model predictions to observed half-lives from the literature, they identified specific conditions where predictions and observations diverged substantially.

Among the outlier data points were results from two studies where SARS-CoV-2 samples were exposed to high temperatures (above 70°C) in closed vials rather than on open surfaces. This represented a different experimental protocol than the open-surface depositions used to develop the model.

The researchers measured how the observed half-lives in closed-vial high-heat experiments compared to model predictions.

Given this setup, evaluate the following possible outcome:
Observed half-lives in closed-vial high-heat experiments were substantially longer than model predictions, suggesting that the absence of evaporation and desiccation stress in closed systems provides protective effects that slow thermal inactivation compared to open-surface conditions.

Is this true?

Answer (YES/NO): NO